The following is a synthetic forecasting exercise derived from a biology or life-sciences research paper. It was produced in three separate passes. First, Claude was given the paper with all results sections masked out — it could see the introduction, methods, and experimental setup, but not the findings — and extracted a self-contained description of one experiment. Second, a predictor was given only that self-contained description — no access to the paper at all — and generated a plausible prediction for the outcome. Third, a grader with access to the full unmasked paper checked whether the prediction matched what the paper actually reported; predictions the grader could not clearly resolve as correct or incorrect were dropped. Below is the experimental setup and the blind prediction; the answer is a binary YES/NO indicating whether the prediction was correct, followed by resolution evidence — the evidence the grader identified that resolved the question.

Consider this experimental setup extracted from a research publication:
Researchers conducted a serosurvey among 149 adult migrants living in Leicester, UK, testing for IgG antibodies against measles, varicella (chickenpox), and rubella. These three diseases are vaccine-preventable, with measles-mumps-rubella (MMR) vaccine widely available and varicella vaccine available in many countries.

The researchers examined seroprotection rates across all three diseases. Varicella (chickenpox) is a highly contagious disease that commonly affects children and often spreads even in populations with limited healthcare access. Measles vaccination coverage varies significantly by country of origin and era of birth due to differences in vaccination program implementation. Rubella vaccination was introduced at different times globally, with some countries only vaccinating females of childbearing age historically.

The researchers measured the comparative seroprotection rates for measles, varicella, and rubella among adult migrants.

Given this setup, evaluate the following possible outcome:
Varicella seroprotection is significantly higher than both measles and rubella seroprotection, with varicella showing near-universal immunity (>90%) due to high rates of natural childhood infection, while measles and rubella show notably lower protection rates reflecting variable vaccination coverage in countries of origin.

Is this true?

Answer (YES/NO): NO